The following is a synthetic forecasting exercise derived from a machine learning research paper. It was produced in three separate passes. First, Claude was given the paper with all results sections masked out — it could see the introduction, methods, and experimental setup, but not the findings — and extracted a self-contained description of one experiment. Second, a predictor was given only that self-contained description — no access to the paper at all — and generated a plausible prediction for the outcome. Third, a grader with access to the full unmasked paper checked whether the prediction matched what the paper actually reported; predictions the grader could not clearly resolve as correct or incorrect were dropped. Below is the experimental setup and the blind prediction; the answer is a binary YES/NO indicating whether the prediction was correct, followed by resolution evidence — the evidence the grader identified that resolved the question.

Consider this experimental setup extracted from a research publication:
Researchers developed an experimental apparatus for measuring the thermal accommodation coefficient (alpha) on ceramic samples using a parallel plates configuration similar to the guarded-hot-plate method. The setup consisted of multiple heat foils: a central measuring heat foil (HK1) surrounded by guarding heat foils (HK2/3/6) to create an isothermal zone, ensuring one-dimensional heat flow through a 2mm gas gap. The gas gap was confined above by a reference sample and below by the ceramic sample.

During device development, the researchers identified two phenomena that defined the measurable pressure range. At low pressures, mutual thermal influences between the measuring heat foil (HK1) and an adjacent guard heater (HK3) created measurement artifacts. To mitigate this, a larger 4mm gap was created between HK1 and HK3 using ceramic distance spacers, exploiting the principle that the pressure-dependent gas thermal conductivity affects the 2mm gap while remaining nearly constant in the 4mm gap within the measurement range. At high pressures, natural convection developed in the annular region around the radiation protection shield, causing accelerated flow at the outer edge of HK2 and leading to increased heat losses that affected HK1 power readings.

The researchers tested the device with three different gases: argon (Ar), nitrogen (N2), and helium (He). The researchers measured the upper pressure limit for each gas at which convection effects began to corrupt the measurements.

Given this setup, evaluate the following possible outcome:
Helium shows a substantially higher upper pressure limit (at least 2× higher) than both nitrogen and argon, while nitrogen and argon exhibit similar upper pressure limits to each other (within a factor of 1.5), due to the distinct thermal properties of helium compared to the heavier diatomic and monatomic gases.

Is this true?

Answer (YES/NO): NO